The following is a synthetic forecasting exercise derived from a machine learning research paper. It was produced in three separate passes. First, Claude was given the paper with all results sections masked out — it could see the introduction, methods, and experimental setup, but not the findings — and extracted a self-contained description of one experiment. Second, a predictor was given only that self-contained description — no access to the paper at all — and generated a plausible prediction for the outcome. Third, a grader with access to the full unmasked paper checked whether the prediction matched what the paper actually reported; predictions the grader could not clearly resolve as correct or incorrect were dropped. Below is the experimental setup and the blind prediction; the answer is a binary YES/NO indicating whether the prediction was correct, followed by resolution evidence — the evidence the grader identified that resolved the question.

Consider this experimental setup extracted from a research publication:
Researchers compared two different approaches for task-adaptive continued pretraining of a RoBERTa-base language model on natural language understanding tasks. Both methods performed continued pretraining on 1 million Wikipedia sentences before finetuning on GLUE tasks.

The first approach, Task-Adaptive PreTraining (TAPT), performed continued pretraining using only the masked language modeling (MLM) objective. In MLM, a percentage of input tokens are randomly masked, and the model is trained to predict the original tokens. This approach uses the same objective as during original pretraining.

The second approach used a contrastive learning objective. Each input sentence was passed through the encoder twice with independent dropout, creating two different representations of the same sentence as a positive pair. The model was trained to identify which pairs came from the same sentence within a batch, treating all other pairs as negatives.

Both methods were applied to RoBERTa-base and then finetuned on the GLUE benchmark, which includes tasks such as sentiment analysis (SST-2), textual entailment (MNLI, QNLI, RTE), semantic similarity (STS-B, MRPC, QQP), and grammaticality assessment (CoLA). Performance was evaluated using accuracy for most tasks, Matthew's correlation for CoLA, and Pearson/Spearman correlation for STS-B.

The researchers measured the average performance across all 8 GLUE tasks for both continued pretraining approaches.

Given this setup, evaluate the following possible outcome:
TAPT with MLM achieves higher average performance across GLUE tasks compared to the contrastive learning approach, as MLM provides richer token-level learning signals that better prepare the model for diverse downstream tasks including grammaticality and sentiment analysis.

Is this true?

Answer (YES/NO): YES